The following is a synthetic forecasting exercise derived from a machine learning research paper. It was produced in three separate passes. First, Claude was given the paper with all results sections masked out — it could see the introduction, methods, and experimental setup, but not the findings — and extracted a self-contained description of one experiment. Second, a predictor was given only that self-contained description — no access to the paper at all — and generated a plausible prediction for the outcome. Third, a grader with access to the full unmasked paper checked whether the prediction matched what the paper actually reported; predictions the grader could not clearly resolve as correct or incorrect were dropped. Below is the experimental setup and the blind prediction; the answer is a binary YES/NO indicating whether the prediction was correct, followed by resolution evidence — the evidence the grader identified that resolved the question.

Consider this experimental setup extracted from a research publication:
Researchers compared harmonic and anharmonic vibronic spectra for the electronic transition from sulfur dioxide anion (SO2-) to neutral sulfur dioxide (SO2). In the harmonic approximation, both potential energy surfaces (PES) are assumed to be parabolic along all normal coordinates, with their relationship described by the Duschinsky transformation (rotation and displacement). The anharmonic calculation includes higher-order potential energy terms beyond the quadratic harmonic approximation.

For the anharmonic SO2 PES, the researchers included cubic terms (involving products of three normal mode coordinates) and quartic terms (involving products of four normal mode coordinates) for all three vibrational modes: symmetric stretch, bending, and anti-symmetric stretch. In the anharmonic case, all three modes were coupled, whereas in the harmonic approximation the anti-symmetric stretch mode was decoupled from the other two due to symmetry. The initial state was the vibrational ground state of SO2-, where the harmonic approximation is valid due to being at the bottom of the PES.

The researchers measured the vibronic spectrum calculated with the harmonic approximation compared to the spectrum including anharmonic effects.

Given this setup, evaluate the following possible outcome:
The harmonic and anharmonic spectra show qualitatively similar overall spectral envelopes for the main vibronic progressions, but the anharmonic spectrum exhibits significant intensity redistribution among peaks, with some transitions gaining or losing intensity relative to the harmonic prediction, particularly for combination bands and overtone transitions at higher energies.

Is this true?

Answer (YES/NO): NO